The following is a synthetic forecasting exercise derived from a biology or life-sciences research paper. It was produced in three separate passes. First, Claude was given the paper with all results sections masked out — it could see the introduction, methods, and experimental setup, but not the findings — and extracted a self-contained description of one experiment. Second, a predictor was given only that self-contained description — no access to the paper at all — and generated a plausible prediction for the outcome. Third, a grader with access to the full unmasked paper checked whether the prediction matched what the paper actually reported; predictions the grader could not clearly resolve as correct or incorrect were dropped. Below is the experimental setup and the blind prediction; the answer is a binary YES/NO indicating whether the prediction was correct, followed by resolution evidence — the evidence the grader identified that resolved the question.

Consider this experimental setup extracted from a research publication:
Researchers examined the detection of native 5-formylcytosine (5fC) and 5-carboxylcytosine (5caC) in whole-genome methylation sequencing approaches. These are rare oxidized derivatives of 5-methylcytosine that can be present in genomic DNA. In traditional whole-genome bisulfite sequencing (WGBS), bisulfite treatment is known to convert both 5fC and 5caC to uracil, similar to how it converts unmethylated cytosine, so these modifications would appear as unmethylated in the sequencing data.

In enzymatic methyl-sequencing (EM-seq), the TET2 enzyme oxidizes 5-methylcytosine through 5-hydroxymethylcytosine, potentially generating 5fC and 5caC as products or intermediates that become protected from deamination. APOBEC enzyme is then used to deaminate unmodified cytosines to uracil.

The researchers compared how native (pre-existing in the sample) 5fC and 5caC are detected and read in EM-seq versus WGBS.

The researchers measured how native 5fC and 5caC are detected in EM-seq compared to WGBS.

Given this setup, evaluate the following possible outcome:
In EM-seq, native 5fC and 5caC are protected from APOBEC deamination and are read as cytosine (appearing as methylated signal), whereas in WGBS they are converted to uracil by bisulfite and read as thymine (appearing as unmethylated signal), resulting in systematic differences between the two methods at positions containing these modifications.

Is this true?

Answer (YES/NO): YES